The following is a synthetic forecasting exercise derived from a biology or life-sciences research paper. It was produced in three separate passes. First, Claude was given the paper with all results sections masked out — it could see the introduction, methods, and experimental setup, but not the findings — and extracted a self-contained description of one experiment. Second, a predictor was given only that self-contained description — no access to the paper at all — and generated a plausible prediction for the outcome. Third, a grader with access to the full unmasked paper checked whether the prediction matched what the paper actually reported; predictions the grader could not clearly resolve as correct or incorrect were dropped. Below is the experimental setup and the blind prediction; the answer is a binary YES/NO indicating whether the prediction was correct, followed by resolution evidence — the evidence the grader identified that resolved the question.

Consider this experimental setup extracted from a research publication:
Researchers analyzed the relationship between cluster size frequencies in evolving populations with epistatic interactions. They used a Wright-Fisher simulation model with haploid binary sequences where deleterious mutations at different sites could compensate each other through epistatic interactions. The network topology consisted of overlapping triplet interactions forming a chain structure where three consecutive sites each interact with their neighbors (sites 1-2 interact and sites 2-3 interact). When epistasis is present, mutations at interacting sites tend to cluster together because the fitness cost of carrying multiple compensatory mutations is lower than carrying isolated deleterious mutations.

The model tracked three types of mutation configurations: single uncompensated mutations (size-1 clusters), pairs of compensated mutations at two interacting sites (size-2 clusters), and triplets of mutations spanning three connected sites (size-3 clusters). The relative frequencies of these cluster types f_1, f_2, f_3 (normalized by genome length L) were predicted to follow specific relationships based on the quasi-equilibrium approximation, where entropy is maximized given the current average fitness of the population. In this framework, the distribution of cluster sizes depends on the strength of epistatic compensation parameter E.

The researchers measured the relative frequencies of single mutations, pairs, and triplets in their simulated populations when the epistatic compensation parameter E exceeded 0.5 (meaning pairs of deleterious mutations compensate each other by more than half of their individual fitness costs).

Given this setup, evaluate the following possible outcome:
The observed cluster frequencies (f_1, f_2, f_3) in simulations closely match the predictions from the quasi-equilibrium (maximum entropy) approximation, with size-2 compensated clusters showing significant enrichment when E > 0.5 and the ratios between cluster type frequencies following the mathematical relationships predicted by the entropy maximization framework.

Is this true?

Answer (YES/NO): NO